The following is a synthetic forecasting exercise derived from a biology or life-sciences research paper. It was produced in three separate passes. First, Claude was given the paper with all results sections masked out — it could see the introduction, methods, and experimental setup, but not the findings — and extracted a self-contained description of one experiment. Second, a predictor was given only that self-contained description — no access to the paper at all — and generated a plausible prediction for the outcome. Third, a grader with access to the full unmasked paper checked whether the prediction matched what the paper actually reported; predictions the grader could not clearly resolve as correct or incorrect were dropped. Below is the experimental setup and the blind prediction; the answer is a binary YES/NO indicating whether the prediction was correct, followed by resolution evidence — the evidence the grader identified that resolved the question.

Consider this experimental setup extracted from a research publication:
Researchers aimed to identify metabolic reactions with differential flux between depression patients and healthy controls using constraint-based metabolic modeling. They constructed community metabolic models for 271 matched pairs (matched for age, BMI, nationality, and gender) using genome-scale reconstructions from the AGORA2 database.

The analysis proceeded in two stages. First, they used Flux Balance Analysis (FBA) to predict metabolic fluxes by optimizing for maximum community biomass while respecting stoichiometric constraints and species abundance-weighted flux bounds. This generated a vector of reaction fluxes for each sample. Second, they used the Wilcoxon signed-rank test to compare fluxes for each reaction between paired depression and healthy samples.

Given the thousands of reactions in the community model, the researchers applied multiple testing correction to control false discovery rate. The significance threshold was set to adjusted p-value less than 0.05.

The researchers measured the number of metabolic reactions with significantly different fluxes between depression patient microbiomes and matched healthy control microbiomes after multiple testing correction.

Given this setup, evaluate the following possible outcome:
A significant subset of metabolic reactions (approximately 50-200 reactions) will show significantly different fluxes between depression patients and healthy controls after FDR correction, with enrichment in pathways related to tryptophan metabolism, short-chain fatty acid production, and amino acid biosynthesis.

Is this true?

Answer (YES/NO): NO